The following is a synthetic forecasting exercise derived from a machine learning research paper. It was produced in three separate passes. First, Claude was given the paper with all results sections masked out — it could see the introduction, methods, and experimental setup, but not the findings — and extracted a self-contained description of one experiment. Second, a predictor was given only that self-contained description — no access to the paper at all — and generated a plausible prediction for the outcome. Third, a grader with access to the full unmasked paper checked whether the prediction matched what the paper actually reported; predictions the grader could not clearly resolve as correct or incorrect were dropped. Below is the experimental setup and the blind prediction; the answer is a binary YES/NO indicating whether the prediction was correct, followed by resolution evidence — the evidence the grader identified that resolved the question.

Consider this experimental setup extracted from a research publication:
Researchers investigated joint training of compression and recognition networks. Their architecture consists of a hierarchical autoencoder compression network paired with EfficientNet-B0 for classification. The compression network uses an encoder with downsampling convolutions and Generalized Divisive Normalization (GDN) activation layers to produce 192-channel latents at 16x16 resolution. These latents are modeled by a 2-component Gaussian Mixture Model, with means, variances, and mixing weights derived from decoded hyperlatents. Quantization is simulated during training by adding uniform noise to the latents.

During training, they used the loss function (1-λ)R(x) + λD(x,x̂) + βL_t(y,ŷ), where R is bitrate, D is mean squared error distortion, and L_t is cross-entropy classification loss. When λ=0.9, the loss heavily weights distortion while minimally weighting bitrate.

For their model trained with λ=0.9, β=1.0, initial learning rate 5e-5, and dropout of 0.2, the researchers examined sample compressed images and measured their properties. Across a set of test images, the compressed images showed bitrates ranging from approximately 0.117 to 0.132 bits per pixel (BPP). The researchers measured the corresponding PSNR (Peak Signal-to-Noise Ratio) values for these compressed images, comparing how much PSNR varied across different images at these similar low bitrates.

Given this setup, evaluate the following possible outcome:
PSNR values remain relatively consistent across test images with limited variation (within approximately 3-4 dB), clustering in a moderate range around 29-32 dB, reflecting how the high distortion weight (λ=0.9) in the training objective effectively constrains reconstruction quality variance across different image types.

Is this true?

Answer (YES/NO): NO